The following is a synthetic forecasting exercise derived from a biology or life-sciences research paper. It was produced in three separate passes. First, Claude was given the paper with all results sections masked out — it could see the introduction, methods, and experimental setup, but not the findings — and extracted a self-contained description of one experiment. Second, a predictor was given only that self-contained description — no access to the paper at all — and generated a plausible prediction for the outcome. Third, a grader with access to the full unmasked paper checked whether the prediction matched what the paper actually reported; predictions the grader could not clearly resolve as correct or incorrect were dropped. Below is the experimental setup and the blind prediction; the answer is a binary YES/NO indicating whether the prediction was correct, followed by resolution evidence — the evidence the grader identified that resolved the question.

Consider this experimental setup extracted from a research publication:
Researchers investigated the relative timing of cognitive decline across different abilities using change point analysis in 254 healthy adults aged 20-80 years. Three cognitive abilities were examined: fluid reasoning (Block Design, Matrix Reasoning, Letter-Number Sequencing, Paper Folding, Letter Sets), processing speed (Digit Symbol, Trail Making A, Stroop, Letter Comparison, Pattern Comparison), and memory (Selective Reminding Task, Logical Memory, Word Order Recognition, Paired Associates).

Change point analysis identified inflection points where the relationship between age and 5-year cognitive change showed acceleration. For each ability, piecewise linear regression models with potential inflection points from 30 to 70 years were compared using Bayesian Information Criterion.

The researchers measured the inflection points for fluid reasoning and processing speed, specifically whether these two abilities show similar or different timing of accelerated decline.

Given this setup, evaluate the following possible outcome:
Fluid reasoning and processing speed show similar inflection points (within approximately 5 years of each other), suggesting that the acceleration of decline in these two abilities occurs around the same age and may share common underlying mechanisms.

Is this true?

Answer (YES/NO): YES